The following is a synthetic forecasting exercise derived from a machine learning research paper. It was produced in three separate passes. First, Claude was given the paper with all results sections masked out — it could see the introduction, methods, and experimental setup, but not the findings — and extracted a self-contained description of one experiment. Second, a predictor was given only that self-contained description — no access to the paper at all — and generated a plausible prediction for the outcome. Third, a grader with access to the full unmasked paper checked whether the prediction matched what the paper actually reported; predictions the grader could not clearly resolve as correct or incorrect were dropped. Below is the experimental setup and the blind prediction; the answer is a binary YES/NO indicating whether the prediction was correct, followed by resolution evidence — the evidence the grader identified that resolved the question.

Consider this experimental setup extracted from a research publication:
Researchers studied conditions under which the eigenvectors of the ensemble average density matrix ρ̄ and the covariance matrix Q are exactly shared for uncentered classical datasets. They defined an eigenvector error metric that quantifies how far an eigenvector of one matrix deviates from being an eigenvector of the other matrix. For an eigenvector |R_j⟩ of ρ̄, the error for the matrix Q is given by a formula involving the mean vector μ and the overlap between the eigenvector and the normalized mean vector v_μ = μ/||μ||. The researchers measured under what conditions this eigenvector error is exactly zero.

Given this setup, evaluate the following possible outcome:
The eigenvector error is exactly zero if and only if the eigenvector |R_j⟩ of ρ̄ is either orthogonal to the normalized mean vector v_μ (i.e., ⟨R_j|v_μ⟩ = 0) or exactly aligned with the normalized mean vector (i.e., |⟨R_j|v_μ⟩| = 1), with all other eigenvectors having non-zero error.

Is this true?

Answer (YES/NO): YES